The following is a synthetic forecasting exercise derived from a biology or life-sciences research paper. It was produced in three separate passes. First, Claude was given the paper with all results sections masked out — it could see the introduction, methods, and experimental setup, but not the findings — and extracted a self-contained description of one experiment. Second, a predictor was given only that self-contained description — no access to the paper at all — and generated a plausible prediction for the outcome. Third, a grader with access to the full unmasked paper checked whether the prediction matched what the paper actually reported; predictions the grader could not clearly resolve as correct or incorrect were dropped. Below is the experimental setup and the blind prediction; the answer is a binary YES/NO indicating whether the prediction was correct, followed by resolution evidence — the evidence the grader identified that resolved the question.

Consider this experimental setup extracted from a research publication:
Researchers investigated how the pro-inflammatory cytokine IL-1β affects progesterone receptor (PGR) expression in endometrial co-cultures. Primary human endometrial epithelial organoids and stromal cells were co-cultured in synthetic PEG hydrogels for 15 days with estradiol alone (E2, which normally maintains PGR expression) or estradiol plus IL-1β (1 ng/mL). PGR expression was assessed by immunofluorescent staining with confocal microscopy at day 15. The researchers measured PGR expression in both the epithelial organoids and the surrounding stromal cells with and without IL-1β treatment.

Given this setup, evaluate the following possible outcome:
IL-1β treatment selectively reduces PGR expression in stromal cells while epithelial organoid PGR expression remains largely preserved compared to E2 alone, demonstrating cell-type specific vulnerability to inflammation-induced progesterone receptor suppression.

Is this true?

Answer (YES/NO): NO